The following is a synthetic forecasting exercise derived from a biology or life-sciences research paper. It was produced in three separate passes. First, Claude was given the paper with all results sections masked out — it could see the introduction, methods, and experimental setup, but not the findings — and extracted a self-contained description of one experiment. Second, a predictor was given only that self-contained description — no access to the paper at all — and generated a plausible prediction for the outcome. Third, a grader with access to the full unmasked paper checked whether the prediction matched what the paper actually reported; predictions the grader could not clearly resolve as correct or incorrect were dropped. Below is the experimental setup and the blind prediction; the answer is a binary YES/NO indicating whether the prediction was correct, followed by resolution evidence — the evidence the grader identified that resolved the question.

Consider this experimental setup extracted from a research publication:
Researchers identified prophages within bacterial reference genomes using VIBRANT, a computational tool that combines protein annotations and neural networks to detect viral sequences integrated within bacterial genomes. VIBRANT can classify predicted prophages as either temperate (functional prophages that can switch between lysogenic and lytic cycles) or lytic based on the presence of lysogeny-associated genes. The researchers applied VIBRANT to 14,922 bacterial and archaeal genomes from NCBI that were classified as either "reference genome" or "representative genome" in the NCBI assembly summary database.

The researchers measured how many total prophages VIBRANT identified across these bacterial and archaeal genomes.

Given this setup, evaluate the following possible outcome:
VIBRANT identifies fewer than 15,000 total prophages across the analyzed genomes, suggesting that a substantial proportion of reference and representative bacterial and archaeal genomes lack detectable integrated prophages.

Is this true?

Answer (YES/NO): NO